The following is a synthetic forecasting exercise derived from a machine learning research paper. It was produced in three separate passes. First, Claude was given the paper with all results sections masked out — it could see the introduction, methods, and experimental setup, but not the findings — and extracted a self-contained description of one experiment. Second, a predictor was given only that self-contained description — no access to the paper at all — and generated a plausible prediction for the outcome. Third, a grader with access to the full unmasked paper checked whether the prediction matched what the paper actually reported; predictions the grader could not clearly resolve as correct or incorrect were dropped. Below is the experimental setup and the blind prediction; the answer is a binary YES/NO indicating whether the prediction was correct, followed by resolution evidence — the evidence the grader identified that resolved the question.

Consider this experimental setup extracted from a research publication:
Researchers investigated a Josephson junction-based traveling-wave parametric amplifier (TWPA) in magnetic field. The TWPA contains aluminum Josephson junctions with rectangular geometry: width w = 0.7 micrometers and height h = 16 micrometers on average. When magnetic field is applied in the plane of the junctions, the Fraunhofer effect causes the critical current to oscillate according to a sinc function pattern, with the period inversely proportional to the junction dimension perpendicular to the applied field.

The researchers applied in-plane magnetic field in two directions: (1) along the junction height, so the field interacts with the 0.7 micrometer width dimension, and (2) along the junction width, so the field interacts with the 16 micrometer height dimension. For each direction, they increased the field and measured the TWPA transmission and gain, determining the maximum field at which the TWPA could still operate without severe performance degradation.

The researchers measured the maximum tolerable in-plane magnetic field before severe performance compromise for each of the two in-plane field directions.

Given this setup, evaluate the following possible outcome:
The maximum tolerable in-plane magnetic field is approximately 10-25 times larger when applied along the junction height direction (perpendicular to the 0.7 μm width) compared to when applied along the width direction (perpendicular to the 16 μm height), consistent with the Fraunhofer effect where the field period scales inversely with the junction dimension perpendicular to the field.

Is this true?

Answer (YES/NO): NO